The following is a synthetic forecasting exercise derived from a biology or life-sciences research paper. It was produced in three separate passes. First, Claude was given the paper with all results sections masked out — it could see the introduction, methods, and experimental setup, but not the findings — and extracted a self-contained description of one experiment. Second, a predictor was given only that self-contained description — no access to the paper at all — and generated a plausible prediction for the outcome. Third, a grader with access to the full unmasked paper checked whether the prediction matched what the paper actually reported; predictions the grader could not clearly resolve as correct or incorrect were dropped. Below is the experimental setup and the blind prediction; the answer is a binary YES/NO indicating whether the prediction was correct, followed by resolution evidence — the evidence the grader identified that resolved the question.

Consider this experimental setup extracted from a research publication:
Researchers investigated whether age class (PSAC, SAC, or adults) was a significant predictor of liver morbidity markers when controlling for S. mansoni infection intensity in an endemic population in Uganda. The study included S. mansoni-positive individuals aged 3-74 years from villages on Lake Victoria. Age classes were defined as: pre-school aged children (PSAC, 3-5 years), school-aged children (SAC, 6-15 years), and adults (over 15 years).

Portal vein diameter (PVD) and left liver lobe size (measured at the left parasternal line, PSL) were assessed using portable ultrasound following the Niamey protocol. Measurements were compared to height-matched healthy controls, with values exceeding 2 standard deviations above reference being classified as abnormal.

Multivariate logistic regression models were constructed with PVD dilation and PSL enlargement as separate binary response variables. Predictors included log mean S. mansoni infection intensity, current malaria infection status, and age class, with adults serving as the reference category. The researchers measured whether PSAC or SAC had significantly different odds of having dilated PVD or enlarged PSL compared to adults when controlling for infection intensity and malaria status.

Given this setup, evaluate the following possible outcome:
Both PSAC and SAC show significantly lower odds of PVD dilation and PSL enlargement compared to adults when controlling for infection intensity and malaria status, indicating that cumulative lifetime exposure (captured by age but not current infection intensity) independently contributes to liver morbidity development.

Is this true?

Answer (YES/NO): NO